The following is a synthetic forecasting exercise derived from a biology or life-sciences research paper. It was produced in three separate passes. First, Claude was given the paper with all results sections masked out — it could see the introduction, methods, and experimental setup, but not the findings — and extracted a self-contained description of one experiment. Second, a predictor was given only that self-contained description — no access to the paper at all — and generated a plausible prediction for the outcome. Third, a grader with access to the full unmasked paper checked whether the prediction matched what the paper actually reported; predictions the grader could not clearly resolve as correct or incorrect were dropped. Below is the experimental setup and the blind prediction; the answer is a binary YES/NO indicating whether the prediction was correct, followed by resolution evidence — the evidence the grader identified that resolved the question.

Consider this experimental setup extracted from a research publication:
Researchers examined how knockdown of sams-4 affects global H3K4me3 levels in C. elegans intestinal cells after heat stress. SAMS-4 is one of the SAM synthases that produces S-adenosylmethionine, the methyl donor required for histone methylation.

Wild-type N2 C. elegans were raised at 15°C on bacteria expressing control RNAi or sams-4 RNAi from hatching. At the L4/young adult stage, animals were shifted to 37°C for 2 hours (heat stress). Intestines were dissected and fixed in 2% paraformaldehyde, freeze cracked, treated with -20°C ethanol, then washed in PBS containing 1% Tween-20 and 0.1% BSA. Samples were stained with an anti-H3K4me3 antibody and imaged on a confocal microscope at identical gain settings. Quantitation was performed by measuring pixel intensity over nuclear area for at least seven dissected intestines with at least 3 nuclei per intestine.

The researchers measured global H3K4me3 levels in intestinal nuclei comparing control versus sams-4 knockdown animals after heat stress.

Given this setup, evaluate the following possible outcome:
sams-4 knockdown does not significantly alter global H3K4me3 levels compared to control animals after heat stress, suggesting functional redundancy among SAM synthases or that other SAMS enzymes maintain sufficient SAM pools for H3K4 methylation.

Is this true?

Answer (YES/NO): NO